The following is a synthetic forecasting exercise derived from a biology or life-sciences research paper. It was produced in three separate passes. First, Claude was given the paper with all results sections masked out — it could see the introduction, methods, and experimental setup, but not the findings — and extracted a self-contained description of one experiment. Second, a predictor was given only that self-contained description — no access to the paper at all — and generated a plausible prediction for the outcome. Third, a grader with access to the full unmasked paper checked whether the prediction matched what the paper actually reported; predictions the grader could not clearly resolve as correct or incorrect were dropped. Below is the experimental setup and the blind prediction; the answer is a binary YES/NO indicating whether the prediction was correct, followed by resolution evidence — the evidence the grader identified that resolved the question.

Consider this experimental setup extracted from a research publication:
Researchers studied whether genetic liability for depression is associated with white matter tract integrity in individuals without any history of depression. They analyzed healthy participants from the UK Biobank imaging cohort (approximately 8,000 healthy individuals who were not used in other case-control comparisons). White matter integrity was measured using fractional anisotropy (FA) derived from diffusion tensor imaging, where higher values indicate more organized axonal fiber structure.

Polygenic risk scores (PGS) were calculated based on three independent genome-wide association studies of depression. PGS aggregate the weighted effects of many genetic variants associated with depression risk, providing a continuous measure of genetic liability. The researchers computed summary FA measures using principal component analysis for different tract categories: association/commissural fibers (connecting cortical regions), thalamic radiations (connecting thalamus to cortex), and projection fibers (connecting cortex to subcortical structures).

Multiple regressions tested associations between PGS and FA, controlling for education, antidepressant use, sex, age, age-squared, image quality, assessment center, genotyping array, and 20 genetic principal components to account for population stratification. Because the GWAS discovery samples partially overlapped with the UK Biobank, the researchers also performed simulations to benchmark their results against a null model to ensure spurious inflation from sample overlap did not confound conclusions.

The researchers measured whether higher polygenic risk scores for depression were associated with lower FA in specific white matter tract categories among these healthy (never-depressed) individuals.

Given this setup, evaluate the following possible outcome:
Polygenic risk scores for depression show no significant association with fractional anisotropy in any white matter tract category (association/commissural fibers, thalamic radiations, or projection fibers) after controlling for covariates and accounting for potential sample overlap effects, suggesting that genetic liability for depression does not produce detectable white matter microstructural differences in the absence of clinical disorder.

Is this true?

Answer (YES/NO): NO